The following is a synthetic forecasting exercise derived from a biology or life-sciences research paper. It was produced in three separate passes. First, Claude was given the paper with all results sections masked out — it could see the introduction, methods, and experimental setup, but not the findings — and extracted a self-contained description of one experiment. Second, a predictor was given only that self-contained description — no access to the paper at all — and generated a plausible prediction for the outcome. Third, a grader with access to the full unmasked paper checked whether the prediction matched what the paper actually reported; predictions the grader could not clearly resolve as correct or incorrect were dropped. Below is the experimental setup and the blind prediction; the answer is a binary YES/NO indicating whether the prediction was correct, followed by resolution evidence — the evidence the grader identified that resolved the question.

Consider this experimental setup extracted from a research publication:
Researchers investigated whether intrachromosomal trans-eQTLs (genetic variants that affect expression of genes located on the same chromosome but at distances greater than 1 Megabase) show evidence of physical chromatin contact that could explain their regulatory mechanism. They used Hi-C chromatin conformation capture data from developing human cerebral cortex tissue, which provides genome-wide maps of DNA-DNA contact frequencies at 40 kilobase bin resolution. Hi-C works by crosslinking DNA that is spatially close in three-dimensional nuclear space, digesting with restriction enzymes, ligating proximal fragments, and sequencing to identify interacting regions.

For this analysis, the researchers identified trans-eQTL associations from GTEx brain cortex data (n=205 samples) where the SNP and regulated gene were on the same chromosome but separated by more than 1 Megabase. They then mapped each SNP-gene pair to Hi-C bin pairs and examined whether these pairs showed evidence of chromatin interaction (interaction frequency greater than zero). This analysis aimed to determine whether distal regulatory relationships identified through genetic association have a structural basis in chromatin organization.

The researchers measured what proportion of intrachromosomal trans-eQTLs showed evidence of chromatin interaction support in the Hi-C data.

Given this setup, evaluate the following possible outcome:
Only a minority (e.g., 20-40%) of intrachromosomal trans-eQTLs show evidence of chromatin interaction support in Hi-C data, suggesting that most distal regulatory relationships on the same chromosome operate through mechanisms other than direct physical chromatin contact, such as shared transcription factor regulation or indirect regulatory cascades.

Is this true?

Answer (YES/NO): NO